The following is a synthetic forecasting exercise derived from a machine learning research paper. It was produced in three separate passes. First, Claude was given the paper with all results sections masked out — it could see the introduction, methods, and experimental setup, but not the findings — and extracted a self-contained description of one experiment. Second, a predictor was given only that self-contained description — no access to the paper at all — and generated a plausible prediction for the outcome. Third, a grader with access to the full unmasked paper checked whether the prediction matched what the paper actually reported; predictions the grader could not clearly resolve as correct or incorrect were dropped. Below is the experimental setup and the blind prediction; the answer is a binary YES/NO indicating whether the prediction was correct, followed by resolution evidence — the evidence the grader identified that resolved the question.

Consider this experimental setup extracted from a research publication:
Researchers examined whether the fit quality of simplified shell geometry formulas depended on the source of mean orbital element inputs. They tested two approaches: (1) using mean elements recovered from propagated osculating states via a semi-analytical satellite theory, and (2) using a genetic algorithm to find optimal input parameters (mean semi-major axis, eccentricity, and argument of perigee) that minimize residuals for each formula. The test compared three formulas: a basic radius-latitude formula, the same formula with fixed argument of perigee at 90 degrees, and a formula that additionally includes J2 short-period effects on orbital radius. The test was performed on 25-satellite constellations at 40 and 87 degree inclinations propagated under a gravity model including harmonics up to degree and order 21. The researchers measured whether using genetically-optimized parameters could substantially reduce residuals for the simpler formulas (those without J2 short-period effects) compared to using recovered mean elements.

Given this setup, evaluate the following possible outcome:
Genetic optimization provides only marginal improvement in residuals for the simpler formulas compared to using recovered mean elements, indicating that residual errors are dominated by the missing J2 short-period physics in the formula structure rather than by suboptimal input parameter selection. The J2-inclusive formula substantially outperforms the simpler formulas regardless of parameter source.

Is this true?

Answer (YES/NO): NO